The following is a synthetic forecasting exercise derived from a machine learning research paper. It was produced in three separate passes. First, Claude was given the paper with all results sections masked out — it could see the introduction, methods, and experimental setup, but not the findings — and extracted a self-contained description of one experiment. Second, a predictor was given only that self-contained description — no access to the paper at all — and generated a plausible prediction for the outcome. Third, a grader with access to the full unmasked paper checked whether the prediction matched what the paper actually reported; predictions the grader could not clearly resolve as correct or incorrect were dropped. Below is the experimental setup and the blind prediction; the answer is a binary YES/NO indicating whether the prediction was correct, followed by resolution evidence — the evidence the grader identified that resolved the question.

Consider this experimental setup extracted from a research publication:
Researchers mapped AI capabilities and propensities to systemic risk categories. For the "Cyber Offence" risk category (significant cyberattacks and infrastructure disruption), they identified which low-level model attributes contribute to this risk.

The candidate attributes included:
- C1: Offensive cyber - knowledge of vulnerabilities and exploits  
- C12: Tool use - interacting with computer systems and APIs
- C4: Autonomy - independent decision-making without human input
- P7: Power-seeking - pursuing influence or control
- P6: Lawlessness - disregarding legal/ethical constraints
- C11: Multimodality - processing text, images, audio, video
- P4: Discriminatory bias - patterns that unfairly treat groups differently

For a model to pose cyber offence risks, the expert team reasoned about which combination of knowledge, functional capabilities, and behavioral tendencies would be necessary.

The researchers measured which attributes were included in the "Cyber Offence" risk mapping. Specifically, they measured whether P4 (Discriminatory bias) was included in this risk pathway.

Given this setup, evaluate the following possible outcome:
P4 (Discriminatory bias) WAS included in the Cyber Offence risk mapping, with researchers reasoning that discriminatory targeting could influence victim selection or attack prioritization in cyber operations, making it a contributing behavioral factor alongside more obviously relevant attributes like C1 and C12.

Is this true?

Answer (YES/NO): NO